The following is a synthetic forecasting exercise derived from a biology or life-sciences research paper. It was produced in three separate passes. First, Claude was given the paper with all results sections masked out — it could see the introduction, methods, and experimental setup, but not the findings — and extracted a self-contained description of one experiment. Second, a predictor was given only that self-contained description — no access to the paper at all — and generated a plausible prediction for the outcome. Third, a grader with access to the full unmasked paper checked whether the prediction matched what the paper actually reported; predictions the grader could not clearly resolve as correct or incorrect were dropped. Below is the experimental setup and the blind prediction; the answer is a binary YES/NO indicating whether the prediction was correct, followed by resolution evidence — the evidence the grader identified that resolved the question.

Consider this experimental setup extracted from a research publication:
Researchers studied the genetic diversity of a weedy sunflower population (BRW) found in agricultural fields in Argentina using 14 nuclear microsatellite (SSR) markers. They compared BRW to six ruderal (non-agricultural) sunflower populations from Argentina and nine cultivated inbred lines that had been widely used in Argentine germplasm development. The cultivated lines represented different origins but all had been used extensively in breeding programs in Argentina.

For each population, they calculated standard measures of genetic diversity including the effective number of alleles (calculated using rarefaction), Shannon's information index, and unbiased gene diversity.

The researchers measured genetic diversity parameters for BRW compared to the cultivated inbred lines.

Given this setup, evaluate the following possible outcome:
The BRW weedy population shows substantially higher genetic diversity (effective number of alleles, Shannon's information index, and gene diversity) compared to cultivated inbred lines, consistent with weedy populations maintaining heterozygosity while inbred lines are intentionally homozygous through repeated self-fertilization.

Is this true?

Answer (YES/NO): YES